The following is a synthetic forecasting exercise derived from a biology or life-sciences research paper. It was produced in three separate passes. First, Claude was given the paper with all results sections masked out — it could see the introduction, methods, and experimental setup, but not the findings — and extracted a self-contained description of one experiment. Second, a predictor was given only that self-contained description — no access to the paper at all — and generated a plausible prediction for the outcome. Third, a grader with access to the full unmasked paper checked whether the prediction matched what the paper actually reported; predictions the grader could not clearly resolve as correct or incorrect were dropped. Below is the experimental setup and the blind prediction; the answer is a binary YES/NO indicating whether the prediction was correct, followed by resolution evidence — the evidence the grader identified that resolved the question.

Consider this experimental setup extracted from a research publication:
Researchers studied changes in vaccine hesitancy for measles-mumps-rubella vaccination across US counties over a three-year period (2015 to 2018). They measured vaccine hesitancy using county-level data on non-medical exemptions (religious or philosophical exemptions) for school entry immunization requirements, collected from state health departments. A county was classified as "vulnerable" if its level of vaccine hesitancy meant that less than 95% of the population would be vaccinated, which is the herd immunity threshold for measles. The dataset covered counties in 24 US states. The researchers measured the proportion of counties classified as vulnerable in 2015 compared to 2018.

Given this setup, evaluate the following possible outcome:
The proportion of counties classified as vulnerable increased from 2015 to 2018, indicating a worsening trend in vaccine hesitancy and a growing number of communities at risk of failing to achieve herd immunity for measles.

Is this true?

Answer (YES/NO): YES